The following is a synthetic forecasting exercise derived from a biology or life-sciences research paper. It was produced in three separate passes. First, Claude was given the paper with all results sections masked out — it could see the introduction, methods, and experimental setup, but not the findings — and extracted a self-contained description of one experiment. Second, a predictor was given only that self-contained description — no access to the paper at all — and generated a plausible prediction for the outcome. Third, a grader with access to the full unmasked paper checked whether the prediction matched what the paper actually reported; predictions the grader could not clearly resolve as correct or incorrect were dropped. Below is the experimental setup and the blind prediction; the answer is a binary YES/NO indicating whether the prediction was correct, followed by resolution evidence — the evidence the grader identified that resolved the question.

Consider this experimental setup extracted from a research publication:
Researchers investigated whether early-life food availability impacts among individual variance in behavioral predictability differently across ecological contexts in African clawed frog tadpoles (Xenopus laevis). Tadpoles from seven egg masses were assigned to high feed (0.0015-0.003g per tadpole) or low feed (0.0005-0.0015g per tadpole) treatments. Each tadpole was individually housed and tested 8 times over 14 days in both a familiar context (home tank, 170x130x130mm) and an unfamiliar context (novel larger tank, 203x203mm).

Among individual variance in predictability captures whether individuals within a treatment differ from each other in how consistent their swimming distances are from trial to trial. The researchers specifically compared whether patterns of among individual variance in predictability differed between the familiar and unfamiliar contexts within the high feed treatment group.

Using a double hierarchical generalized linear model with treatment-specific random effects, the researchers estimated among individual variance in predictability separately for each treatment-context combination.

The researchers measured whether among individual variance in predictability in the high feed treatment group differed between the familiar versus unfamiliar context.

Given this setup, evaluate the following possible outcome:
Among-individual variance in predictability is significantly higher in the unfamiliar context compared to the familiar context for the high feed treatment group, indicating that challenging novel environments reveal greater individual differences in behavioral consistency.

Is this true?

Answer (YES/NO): NO